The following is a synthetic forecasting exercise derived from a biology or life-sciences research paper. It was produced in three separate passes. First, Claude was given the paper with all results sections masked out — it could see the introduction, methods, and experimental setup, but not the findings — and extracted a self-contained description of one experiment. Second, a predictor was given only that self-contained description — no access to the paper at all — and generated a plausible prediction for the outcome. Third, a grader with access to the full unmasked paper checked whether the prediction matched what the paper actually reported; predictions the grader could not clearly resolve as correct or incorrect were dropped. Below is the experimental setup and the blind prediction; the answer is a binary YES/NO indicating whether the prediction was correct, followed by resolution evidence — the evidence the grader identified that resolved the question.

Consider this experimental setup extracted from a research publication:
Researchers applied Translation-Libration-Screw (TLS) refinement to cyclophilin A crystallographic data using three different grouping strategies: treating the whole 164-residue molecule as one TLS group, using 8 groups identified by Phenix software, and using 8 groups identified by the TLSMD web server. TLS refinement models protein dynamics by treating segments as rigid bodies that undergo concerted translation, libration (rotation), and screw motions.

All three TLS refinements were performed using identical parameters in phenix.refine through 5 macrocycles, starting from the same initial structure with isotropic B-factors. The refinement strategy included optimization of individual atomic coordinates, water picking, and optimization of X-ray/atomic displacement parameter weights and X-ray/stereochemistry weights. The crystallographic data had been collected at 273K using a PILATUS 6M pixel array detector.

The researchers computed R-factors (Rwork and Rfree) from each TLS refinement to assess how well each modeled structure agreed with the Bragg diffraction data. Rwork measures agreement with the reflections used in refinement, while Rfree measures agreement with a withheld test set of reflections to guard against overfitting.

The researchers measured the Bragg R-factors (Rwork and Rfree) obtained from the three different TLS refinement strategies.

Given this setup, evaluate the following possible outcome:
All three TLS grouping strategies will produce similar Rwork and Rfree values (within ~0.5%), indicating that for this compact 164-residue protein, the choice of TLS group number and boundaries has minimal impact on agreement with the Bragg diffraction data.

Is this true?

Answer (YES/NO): YES